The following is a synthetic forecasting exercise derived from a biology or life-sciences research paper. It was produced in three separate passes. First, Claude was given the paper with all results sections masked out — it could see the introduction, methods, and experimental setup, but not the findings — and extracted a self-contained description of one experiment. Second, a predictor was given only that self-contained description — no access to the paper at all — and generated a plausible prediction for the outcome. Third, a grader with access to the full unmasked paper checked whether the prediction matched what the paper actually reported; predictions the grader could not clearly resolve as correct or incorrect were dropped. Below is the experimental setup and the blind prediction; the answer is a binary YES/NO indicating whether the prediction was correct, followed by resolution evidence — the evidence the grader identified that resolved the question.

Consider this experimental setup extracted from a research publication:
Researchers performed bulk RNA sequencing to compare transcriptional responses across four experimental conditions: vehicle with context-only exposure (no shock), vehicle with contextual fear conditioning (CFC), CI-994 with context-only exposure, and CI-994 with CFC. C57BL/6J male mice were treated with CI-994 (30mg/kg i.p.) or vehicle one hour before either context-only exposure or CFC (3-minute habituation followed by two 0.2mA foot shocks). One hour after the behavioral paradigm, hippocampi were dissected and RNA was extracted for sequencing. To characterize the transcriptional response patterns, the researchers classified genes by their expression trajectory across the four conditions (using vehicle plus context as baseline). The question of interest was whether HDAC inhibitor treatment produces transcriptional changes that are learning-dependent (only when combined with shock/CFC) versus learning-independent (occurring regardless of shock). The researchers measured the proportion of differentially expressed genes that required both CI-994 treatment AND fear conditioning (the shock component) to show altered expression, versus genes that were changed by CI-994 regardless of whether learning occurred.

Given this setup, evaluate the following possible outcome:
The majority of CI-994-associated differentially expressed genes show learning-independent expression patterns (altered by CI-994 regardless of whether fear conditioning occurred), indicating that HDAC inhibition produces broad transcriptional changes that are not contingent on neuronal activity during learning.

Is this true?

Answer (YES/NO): YES